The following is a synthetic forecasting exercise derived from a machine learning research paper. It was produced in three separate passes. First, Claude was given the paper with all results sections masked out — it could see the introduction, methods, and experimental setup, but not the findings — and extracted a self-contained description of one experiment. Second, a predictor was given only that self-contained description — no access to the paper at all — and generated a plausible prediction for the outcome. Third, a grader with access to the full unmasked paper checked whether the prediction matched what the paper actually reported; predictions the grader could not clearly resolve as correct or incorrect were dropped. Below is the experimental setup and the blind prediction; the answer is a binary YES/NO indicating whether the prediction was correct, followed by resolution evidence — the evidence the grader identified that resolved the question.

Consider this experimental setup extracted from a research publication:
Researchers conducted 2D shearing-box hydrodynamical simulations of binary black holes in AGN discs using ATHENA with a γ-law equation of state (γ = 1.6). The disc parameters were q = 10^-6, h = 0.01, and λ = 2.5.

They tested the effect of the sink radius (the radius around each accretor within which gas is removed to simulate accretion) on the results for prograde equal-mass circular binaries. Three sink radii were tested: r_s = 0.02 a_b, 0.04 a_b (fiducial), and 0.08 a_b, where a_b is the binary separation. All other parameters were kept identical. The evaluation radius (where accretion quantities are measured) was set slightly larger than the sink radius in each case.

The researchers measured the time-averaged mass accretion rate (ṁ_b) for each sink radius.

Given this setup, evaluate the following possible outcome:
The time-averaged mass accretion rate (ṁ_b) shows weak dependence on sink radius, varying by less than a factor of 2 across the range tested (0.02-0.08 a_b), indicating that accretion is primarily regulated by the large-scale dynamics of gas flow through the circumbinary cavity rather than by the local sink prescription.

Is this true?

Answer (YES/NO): NO